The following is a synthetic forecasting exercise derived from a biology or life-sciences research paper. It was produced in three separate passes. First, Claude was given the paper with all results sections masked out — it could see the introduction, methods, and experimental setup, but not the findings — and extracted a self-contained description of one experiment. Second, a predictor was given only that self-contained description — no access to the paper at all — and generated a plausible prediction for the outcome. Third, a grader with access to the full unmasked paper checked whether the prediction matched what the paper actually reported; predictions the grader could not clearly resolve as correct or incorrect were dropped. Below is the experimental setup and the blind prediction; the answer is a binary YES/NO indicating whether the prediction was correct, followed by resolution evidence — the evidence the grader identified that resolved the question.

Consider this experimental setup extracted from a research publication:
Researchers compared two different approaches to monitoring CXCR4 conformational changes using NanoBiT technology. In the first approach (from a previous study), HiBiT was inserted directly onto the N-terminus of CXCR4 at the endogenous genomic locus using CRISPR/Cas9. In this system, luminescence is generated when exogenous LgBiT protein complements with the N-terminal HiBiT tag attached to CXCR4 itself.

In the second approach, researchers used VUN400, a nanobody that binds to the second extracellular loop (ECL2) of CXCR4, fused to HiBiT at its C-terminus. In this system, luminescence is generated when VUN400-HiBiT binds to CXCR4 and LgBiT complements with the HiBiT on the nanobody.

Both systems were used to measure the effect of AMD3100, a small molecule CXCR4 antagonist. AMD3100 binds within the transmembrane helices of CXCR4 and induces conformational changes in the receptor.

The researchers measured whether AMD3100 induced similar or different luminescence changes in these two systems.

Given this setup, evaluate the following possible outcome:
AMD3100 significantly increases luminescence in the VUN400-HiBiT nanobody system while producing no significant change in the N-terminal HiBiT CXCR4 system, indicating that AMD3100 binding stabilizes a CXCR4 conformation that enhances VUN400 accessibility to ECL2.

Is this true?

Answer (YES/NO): NO